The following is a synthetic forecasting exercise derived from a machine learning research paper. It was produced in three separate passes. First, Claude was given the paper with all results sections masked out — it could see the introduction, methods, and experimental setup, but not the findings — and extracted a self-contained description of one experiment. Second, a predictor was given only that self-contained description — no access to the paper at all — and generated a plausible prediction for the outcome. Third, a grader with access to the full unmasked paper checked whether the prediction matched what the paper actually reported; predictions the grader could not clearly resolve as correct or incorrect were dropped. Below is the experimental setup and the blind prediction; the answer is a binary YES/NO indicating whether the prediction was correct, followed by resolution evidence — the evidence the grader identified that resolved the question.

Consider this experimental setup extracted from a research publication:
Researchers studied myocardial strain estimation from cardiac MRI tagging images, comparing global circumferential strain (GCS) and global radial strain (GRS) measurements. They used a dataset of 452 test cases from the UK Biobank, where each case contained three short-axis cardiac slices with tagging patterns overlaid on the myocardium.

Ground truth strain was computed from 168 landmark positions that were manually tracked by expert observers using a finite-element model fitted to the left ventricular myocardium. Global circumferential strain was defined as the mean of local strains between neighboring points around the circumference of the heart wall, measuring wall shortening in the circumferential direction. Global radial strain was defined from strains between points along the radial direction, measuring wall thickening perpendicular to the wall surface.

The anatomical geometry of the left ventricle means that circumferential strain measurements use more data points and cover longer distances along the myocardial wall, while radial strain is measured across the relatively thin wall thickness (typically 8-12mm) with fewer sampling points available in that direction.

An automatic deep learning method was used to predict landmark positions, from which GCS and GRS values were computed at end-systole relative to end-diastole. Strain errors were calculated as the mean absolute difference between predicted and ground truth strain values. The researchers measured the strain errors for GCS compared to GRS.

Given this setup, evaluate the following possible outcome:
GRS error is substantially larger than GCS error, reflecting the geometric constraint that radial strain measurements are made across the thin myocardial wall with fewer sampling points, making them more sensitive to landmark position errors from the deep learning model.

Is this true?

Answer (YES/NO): YES